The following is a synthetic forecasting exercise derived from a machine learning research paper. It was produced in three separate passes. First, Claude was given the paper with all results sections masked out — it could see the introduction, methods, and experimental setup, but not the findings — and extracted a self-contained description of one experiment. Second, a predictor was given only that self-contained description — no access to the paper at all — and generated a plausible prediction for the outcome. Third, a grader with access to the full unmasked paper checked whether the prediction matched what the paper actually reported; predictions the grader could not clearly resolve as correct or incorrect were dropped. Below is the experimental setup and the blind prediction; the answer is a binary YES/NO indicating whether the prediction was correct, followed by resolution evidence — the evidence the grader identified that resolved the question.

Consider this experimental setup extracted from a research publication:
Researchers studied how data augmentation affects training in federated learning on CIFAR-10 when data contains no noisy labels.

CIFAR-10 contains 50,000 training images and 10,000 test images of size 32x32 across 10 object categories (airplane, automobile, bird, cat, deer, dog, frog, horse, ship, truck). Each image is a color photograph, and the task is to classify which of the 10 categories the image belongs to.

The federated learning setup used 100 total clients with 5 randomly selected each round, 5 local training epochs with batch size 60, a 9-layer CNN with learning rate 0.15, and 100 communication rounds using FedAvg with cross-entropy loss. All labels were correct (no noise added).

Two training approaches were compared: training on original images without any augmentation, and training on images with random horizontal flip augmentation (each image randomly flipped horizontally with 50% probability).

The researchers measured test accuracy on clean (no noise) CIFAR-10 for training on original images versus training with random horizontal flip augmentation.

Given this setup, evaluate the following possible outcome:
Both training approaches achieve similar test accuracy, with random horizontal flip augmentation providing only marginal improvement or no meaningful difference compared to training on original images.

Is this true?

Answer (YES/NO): YES